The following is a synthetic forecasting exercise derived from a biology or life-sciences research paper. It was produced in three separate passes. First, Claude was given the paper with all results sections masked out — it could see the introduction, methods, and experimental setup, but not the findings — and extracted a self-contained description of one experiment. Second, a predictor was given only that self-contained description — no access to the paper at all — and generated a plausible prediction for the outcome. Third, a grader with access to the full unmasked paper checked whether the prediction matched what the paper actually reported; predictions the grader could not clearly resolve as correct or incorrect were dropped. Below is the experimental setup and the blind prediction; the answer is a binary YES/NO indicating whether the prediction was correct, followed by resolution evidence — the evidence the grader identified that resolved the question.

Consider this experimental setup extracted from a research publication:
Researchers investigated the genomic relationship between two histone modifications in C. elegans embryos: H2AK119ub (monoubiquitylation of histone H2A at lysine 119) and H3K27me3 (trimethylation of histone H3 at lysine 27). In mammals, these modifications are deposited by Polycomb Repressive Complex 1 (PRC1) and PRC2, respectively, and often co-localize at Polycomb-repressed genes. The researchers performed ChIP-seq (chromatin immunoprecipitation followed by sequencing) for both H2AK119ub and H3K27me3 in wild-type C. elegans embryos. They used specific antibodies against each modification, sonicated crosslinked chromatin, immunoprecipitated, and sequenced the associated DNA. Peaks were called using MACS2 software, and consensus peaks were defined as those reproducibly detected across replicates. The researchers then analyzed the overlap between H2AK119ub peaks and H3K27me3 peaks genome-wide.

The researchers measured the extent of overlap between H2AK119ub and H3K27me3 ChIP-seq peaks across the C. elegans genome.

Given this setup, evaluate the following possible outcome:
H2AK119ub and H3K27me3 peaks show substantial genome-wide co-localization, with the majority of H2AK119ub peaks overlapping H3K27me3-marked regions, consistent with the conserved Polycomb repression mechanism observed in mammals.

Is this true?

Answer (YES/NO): NO